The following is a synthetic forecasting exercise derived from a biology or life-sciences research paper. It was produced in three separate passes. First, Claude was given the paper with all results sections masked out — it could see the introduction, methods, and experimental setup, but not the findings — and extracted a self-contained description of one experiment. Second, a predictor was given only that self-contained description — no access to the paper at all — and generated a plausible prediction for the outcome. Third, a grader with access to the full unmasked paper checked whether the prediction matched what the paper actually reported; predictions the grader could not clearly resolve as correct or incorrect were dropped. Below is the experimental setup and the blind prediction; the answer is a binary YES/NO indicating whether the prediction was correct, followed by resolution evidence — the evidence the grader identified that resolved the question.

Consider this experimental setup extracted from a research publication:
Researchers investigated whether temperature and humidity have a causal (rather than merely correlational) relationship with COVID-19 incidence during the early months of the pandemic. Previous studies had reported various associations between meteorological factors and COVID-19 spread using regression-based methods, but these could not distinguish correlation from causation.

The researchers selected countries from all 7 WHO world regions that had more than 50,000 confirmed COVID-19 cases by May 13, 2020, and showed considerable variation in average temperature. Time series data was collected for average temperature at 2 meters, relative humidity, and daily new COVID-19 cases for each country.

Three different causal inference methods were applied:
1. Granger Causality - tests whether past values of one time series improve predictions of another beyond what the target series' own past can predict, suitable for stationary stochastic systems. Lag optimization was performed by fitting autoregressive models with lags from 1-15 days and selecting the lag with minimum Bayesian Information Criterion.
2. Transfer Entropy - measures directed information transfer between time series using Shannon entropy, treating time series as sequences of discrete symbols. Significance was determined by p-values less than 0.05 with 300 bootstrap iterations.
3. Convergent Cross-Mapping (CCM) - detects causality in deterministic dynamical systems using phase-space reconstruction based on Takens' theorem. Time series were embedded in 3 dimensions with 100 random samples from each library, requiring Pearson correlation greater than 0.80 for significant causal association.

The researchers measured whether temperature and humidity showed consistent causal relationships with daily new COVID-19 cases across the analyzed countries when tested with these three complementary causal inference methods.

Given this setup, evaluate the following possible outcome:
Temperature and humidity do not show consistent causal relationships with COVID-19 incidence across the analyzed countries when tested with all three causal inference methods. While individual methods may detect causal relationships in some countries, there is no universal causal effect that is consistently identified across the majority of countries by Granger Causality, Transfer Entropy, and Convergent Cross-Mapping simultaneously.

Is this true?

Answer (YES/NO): YES